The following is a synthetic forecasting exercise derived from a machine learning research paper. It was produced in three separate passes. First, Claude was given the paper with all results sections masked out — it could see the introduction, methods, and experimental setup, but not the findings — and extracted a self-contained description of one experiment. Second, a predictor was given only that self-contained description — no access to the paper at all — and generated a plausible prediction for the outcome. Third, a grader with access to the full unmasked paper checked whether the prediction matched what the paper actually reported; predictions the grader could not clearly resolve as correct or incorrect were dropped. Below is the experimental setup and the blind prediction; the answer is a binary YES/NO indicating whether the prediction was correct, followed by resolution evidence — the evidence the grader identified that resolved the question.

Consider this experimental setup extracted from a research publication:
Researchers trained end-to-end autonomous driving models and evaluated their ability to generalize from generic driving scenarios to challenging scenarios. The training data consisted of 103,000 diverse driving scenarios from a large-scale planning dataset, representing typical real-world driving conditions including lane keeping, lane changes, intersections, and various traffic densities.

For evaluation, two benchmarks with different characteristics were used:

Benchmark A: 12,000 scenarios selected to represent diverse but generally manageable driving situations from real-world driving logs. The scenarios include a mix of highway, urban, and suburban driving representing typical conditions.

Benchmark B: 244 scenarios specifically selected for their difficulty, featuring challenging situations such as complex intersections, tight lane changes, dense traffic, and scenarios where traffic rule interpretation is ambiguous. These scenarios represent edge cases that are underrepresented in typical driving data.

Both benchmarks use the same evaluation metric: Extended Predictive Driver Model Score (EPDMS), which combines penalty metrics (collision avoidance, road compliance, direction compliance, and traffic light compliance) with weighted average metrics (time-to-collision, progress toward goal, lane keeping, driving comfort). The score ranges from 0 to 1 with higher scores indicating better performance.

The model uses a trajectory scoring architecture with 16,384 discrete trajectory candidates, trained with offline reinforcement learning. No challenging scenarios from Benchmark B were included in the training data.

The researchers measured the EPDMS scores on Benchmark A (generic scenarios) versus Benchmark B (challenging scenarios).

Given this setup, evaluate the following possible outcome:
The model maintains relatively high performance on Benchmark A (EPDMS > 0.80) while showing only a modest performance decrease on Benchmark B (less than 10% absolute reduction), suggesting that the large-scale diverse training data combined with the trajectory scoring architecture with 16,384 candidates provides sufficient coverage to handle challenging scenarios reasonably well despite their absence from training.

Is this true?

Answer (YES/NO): NO